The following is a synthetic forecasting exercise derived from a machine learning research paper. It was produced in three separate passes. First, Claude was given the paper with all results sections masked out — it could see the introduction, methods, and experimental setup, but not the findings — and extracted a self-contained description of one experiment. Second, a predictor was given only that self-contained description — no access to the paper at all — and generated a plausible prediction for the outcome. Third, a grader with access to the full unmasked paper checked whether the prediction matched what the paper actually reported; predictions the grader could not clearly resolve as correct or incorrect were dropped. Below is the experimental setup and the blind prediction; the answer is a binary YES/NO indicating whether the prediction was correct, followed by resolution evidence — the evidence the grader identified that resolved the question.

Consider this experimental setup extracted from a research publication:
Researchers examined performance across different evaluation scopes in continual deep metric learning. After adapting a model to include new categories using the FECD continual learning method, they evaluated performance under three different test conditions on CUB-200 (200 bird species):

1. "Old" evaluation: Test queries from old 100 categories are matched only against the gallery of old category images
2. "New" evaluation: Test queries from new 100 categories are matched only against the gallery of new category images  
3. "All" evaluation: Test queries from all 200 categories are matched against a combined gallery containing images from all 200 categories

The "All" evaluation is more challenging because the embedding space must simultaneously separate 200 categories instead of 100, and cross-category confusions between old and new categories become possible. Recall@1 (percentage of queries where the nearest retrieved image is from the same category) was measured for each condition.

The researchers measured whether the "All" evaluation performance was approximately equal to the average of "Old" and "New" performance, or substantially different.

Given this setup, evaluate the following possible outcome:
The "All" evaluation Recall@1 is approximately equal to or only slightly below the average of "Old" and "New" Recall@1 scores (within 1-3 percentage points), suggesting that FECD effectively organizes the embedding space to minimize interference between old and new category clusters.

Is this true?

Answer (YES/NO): NO